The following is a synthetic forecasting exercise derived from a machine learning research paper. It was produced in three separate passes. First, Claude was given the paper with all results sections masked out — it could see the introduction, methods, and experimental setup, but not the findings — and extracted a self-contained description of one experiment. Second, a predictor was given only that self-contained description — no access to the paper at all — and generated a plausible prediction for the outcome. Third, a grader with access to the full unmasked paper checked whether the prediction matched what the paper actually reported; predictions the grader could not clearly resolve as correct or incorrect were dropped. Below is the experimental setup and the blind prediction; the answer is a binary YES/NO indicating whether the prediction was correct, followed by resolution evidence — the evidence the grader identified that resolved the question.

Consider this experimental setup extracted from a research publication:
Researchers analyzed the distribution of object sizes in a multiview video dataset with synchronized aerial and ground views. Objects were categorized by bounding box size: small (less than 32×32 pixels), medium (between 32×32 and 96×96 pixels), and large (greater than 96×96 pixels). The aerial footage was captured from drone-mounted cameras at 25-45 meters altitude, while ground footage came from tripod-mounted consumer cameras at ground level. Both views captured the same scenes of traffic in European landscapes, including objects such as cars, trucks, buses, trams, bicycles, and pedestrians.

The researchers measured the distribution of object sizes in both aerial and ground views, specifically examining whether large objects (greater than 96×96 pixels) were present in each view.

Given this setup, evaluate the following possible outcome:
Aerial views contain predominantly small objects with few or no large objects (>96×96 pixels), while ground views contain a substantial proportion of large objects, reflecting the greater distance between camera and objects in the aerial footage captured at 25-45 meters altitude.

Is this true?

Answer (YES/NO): YES